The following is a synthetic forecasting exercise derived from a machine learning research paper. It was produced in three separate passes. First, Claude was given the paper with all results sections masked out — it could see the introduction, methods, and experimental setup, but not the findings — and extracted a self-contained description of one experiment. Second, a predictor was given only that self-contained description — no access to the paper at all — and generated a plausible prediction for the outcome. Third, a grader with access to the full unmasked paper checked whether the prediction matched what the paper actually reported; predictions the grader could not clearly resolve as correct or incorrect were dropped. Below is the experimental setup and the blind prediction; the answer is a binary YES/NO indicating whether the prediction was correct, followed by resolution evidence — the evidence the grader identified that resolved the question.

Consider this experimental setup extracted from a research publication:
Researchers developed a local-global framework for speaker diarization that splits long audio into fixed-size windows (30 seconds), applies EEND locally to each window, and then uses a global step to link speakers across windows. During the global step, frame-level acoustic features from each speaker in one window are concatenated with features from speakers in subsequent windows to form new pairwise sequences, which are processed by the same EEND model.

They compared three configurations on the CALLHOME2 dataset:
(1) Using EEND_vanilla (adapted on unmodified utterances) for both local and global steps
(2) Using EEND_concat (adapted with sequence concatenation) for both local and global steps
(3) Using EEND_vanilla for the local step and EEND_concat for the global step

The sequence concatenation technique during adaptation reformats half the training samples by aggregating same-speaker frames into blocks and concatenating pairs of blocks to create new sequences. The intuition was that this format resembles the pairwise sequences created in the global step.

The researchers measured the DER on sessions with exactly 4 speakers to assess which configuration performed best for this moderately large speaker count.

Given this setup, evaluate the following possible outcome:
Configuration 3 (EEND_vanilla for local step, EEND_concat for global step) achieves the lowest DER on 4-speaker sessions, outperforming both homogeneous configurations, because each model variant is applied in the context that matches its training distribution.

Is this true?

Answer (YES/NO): YES